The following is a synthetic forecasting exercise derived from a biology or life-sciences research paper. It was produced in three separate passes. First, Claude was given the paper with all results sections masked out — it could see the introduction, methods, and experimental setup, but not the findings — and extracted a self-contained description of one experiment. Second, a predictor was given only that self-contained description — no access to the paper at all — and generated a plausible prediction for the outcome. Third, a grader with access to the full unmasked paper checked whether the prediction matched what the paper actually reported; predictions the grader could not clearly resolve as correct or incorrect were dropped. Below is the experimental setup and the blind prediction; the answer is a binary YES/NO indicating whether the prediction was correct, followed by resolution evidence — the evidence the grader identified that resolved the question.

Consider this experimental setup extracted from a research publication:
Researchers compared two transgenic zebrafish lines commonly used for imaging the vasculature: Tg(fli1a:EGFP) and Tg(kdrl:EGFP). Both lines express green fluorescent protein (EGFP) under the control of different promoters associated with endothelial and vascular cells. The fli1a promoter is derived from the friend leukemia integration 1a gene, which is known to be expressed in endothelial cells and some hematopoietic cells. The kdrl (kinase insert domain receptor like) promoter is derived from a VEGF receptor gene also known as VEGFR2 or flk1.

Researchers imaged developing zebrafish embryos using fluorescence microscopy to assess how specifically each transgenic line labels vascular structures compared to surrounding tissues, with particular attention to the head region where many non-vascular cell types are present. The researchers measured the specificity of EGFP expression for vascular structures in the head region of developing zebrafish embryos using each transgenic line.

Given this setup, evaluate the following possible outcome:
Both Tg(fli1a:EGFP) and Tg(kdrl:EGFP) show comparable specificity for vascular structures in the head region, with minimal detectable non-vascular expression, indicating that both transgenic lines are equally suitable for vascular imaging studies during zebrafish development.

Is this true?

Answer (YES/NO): NO